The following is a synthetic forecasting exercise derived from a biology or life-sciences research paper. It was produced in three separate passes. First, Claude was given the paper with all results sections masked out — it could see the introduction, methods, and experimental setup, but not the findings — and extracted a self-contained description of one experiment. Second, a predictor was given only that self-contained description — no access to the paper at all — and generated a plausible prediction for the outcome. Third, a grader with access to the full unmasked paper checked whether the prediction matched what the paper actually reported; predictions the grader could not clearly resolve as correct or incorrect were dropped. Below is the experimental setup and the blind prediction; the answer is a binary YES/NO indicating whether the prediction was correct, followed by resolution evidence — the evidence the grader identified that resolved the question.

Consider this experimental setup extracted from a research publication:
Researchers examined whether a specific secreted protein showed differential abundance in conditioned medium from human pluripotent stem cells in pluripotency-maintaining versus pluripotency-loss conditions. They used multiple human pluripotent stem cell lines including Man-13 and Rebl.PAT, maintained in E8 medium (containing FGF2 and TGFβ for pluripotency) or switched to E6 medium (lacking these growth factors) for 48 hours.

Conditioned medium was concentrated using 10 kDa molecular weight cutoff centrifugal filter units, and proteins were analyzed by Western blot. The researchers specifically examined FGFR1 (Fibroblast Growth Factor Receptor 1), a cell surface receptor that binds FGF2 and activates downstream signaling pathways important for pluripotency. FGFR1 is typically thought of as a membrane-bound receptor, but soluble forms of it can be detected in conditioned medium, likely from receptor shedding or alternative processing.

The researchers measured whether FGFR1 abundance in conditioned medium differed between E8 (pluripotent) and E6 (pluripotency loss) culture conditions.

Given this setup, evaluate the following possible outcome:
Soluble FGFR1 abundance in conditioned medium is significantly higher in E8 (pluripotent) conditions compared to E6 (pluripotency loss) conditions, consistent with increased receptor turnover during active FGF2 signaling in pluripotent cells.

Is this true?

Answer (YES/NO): NO